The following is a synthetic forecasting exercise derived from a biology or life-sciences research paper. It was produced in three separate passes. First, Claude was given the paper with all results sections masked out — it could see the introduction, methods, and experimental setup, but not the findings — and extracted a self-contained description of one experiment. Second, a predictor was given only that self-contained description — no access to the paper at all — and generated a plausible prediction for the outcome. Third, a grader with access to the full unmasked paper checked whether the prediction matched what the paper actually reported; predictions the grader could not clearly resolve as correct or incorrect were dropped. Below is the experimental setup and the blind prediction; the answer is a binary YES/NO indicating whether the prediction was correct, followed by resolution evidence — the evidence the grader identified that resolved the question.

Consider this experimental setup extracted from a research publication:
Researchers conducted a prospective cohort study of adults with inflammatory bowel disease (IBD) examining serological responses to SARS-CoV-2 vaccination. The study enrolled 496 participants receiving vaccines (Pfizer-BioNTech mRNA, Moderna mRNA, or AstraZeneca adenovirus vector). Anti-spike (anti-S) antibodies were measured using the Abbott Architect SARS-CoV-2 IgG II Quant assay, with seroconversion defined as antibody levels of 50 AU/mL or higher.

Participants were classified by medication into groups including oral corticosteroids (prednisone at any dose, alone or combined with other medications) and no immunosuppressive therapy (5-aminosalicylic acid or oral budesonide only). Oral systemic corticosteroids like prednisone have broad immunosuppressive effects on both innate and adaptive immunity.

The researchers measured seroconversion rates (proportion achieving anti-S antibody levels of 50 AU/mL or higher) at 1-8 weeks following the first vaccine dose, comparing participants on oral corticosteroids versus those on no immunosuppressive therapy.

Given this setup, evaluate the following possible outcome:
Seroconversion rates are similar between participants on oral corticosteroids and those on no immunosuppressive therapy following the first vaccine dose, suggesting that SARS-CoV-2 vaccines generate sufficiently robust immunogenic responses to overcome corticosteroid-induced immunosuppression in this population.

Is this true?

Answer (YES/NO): NO